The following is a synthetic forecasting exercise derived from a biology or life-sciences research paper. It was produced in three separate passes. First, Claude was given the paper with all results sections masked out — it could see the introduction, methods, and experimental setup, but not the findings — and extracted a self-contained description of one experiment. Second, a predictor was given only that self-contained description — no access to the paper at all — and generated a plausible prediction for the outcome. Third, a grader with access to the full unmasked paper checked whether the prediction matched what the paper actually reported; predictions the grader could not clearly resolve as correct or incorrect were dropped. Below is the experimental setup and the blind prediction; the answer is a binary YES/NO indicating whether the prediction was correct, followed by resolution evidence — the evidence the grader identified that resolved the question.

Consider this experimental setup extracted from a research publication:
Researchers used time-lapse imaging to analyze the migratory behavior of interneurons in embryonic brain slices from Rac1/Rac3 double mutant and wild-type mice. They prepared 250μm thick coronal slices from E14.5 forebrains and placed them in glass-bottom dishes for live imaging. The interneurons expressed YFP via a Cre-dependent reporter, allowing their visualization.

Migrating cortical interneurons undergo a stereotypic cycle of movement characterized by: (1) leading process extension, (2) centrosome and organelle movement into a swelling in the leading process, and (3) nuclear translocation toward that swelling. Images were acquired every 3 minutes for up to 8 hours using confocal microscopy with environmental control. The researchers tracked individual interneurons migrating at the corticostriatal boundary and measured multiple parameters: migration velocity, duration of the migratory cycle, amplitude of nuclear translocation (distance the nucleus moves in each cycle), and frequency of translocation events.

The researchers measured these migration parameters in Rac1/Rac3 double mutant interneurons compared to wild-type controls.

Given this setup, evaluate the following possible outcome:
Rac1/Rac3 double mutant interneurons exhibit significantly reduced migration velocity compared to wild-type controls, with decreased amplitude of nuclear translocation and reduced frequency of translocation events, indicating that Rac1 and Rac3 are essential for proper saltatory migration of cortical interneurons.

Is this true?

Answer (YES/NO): YES